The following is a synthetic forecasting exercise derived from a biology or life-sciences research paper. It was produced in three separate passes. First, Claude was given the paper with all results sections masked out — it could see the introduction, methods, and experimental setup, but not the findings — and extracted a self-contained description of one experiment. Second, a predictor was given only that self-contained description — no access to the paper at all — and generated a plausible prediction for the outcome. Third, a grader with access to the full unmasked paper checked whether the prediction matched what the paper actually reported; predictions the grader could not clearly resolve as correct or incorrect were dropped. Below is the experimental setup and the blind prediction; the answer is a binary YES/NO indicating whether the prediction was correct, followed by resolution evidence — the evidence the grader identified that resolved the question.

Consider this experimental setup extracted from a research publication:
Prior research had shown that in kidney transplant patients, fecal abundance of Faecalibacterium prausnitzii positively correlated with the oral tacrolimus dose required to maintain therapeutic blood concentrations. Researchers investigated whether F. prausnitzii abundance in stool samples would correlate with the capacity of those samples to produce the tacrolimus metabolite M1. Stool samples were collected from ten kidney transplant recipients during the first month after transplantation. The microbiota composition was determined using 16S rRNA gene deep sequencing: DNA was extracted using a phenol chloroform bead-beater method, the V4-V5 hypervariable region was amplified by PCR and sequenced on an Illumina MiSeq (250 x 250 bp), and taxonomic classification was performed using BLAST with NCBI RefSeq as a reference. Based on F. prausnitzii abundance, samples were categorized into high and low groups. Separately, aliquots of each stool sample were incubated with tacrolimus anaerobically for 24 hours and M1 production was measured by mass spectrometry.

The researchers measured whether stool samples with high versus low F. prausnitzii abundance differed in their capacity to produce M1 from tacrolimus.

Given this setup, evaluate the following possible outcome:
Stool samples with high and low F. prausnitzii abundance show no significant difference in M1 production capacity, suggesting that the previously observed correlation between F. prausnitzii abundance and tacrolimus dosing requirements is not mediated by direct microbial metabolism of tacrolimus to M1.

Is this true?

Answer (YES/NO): YES